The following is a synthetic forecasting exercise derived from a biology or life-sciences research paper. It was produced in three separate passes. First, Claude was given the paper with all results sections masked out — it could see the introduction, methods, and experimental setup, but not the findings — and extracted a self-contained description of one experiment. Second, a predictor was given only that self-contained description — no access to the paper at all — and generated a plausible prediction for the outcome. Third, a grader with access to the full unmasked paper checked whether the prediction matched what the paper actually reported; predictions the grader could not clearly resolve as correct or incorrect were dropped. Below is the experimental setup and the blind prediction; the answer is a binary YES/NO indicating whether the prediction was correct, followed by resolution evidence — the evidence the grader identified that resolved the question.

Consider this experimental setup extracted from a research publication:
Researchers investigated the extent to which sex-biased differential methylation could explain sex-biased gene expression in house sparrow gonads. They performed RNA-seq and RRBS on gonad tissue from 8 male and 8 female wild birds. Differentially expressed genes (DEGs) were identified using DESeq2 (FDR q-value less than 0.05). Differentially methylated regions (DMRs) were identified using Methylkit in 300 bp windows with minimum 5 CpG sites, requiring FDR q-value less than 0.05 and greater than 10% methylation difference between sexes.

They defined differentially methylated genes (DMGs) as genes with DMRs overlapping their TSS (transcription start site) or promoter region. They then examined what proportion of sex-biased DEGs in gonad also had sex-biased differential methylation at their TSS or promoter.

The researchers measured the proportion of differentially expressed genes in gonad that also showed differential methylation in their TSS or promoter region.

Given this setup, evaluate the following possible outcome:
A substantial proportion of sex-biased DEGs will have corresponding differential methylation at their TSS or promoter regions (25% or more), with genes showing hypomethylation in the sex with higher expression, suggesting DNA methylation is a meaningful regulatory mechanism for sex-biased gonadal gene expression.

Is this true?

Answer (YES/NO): NO